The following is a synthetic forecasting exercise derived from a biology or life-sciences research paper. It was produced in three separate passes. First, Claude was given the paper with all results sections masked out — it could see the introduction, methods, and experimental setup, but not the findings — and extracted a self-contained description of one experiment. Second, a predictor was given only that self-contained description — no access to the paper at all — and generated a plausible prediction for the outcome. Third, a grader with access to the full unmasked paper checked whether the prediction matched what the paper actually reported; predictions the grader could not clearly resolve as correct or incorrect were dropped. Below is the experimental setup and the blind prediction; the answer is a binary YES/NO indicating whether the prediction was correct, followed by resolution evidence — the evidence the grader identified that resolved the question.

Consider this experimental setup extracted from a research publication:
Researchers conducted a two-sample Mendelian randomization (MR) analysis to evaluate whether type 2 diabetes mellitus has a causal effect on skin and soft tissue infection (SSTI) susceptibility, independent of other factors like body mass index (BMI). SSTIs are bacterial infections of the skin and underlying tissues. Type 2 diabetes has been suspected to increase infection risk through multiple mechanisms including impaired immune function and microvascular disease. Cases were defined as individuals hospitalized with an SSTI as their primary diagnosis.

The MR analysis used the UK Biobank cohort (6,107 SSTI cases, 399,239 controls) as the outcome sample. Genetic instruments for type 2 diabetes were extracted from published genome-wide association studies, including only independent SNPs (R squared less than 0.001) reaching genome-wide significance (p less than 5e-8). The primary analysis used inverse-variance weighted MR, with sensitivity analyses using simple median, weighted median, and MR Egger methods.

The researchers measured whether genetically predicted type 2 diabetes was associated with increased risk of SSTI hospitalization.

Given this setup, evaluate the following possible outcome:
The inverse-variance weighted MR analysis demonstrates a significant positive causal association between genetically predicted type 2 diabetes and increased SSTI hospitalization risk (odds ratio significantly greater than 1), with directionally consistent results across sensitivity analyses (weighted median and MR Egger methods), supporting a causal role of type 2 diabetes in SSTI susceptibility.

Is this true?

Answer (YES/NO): NO